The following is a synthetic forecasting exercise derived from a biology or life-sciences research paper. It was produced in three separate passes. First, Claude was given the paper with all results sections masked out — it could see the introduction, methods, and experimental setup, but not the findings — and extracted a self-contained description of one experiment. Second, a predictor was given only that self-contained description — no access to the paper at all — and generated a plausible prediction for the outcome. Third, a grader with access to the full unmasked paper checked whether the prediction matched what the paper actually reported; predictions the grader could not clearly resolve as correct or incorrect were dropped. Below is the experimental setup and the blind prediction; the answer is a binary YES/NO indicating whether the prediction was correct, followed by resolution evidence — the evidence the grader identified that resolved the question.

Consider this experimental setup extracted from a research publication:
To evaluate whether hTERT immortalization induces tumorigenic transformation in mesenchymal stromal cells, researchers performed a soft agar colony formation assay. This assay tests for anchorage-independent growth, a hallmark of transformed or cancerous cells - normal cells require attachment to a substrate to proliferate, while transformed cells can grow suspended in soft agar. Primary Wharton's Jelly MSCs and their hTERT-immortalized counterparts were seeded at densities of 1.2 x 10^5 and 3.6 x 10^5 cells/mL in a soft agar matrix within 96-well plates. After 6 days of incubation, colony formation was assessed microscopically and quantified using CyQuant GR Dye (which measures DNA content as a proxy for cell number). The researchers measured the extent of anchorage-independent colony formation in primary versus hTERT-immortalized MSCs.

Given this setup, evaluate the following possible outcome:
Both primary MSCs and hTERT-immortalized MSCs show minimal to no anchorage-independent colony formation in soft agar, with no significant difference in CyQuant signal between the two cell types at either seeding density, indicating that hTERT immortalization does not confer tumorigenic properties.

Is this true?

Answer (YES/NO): YES